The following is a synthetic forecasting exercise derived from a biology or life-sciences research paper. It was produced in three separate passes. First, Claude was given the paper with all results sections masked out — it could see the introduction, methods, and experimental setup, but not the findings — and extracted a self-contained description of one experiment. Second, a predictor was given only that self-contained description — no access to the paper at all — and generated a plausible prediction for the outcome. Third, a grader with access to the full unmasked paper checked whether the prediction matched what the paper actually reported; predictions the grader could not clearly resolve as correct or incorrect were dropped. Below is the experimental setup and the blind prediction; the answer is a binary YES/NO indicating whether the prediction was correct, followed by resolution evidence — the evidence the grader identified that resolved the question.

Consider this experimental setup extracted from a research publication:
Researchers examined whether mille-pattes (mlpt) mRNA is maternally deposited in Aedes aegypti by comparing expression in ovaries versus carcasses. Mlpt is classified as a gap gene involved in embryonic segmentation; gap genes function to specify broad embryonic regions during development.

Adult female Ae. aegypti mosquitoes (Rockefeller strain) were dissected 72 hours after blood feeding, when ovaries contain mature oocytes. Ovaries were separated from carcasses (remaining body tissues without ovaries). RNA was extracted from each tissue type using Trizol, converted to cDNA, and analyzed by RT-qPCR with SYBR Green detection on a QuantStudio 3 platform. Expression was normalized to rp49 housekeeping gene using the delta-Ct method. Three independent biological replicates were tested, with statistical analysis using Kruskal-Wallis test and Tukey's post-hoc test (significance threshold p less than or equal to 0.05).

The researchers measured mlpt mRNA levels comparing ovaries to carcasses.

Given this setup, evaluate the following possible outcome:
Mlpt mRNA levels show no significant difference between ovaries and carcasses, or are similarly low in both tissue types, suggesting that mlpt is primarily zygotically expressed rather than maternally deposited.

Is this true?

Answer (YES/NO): NO